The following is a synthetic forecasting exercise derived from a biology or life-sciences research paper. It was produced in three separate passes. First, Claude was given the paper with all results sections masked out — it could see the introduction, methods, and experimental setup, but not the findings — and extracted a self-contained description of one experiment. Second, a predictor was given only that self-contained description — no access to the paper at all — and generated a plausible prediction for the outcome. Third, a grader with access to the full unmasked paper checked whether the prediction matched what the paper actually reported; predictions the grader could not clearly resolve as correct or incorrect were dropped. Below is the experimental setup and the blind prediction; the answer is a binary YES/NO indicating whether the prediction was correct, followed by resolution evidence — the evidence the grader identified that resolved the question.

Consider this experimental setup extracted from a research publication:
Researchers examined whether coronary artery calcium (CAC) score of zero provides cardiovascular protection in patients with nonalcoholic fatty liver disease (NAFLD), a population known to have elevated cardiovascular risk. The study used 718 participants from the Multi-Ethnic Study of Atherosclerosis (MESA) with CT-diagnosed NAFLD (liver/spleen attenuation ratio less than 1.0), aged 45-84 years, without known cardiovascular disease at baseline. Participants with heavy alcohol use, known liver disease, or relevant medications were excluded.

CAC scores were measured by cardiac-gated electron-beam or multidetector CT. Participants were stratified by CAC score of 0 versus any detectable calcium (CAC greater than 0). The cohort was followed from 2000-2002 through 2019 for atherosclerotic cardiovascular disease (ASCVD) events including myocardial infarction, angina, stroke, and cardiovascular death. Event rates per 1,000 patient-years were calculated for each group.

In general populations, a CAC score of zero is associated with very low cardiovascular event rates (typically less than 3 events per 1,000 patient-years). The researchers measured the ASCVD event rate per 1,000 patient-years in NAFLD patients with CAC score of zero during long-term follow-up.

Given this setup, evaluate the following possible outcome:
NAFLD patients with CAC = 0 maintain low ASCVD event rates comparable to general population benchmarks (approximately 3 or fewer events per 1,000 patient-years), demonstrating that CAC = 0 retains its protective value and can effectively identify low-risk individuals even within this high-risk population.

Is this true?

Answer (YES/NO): NO